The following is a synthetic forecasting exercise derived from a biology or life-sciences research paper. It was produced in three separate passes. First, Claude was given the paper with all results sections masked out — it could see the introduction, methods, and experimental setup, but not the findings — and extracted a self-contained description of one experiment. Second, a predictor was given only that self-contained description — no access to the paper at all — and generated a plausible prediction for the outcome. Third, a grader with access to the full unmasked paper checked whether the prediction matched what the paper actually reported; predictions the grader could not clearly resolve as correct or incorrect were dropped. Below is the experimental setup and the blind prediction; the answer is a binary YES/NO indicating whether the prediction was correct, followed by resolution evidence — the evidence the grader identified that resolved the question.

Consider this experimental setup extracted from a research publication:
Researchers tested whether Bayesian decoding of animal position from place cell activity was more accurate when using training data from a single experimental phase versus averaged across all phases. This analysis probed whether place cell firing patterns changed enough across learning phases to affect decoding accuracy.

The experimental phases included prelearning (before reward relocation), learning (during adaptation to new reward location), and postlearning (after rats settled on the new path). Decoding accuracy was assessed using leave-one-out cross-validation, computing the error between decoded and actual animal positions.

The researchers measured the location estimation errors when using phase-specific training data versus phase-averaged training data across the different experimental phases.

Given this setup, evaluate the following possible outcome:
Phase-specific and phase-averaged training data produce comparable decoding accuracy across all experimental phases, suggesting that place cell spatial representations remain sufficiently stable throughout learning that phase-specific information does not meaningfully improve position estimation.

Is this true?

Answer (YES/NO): NO